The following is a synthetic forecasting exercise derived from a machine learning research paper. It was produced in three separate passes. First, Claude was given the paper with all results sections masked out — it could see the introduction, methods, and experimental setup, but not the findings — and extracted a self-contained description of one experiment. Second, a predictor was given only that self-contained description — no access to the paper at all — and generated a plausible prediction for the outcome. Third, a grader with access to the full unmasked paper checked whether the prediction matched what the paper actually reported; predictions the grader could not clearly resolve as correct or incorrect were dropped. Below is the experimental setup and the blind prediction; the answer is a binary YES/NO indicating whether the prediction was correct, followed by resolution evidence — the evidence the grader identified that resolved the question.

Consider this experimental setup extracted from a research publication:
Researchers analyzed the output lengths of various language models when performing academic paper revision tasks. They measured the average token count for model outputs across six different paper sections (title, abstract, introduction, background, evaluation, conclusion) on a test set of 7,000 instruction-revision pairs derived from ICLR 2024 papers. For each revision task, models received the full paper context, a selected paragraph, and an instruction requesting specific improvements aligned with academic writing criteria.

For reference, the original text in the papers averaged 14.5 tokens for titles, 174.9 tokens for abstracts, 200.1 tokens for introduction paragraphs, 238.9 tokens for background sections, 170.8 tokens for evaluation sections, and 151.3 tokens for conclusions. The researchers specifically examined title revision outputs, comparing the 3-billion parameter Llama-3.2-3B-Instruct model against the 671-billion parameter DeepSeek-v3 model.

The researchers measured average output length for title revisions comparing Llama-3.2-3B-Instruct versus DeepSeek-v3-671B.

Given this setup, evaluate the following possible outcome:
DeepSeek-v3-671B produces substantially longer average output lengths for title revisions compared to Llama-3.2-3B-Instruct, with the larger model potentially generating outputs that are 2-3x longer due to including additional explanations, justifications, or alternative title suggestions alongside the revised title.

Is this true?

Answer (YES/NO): NO